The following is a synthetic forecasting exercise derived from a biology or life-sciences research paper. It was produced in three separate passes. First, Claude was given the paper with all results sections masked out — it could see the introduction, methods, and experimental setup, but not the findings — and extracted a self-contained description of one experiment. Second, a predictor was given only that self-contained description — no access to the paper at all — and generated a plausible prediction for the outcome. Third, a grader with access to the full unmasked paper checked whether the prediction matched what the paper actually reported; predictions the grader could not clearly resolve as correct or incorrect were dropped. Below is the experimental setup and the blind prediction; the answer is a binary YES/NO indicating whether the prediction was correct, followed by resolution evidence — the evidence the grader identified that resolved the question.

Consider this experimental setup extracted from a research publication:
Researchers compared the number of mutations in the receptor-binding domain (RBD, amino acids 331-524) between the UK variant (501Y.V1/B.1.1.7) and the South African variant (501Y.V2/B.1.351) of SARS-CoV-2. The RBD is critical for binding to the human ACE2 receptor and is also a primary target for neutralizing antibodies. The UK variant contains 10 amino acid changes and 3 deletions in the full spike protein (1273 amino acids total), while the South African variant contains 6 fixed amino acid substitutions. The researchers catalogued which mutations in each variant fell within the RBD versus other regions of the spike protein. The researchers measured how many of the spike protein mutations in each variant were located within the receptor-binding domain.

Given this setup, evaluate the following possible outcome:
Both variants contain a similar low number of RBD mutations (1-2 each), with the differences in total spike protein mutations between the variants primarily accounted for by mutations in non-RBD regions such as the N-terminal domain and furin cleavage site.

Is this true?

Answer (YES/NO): NO